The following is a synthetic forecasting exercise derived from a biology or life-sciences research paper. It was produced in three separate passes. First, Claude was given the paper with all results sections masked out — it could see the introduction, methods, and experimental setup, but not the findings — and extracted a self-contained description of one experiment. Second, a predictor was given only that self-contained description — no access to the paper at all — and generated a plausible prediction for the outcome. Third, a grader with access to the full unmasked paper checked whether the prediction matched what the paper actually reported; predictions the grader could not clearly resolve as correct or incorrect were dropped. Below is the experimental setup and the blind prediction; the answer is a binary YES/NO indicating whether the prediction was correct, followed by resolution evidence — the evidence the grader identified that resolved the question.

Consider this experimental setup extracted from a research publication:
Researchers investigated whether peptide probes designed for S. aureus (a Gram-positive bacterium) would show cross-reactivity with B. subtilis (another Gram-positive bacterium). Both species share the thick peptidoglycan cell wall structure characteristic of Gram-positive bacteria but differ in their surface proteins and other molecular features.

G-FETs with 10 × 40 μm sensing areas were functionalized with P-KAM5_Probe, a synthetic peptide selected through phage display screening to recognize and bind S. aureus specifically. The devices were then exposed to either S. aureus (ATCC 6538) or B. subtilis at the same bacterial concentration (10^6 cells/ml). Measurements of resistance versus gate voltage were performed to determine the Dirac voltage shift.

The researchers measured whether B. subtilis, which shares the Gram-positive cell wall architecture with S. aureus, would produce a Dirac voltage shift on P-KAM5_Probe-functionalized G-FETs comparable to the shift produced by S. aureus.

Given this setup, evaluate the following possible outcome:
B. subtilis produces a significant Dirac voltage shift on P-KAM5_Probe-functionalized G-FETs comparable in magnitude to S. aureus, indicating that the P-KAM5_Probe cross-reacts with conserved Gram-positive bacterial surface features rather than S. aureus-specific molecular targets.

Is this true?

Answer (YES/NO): NO